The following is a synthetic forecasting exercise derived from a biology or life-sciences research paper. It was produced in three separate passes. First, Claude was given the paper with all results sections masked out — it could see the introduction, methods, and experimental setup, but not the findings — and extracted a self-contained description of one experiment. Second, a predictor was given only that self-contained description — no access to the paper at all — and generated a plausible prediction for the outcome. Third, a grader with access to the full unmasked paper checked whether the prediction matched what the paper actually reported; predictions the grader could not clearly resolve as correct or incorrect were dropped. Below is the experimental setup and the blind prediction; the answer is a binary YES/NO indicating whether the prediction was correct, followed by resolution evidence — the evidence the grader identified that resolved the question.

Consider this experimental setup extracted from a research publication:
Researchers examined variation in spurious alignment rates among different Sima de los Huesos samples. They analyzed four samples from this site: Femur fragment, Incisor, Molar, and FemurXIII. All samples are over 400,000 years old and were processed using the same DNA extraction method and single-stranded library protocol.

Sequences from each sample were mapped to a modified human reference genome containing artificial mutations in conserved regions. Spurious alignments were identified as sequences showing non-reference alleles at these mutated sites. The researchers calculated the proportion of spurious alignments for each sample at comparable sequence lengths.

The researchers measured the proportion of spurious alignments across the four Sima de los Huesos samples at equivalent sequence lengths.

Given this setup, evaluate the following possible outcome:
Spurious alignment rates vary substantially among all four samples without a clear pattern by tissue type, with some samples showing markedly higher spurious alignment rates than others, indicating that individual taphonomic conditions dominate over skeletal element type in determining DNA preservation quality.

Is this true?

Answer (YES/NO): YES